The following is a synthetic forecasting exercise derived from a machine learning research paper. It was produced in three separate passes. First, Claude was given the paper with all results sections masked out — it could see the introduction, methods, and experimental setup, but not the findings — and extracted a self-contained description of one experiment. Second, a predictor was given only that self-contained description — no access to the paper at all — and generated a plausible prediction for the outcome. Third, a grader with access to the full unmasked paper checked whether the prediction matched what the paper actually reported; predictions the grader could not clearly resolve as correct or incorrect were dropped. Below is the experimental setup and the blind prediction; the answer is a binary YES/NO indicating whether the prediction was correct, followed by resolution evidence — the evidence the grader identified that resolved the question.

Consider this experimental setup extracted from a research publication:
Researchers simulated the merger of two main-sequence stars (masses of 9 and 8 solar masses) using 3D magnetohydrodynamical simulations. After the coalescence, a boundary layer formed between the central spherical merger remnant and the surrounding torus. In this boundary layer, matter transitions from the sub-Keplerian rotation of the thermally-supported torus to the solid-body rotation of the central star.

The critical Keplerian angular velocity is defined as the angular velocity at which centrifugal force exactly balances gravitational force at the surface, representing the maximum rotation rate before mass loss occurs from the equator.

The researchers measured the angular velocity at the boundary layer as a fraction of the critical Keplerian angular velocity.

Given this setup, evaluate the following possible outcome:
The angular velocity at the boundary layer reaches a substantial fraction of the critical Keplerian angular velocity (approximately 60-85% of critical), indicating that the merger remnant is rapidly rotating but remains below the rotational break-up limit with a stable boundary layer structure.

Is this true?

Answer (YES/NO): YES